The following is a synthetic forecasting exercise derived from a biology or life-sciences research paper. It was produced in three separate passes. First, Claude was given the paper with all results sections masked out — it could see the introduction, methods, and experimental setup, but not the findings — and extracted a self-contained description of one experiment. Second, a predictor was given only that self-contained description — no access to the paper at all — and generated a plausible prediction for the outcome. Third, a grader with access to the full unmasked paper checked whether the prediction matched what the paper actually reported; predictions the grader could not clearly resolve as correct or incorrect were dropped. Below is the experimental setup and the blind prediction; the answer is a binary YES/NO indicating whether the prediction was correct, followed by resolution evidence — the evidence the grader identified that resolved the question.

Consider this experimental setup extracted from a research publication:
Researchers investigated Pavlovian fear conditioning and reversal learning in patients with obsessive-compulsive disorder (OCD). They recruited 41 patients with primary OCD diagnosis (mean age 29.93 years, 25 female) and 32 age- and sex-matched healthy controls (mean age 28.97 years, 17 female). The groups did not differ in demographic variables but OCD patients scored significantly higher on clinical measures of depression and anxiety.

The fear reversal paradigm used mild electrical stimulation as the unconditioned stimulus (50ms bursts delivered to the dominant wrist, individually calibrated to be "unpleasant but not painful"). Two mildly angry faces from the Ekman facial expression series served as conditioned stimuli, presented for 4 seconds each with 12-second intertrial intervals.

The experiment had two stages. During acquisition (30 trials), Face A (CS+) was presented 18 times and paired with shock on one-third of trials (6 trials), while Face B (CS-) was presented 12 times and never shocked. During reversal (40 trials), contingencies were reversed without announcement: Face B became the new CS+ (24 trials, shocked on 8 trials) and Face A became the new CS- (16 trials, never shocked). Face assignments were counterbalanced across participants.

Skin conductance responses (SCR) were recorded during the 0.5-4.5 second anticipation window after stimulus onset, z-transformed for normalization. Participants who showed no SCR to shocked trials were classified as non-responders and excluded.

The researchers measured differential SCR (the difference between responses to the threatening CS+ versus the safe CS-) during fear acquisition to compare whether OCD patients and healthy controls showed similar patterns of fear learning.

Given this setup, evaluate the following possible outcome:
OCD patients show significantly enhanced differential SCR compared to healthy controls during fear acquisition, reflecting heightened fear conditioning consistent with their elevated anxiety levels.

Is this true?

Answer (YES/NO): NO